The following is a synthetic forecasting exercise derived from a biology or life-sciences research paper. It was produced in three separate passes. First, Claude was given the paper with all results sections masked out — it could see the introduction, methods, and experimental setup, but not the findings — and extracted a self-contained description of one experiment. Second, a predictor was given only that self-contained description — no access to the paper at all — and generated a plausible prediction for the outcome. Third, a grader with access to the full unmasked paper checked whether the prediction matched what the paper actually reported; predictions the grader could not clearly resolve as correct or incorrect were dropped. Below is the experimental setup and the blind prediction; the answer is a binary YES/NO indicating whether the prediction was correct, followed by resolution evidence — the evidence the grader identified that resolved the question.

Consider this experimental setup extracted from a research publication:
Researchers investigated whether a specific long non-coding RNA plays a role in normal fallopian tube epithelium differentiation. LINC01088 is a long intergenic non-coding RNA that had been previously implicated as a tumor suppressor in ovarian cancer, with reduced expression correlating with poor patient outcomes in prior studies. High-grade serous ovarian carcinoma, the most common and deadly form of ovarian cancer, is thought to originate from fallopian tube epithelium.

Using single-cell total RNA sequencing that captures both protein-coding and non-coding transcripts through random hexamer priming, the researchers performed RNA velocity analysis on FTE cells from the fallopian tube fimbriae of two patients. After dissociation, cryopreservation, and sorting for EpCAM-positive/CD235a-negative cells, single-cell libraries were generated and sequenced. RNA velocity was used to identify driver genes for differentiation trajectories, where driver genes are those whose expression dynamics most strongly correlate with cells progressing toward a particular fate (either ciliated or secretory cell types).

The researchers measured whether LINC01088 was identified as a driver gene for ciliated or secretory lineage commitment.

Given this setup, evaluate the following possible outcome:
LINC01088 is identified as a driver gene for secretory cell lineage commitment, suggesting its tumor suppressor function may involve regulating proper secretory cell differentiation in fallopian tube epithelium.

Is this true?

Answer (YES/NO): NO